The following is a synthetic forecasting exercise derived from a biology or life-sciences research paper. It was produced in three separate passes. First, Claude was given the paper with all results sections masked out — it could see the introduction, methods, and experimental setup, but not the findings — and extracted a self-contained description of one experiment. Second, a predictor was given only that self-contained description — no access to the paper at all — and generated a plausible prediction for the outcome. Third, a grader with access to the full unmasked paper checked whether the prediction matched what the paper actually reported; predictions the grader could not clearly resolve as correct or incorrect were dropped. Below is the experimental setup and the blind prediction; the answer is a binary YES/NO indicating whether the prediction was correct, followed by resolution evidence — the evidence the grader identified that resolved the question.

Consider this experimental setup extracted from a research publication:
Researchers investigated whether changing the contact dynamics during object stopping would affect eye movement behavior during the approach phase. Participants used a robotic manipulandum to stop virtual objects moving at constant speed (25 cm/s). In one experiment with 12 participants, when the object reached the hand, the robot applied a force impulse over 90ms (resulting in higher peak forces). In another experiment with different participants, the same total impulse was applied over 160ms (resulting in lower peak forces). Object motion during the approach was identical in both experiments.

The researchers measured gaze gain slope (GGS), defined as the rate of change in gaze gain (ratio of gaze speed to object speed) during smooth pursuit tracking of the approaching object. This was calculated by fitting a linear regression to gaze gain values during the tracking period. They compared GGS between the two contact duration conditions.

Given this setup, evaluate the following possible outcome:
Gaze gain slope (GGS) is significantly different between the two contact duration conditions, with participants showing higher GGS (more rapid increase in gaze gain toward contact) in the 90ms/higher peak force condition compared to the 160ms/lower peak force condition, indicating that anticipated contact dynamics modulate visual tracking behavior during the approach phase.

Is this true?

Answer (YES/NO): NO